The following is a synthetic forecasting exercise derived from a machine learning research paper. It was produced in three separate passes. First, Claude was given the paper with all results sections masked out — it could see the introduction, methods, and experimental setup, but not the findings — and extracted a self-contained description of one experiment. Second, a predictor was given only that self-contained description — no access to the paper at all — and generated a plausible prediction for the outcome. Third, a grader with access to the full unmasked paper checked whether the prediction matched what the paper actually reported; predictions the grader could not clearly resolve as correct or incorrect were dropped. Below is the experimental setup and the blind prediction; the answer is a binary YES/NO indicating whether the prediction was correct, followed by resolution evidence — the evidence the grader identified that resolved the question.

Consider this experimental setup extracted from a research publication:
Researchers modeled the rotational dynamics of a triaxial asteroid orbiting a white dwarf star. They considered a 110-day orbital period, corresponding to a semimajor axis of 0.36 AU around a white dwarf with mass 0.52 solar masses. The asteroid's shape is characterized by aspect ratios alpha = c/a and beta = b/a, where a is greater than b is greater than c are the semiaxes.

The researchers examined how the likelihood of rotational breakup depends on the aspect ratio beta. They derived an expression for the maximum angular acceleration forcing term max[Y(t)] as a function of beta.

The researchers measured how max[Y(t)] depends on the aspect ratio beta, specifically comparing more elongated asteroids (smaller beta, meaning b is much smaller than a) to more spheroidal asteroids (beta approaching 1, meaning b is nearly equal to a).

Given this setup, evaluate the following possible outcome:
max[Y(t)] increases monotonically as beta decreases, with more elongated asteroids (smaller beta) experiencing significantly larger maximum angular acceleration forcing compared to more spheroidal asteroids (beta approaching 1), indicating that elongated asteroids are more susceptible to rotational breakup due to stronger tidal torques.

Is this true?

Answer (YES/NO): YES